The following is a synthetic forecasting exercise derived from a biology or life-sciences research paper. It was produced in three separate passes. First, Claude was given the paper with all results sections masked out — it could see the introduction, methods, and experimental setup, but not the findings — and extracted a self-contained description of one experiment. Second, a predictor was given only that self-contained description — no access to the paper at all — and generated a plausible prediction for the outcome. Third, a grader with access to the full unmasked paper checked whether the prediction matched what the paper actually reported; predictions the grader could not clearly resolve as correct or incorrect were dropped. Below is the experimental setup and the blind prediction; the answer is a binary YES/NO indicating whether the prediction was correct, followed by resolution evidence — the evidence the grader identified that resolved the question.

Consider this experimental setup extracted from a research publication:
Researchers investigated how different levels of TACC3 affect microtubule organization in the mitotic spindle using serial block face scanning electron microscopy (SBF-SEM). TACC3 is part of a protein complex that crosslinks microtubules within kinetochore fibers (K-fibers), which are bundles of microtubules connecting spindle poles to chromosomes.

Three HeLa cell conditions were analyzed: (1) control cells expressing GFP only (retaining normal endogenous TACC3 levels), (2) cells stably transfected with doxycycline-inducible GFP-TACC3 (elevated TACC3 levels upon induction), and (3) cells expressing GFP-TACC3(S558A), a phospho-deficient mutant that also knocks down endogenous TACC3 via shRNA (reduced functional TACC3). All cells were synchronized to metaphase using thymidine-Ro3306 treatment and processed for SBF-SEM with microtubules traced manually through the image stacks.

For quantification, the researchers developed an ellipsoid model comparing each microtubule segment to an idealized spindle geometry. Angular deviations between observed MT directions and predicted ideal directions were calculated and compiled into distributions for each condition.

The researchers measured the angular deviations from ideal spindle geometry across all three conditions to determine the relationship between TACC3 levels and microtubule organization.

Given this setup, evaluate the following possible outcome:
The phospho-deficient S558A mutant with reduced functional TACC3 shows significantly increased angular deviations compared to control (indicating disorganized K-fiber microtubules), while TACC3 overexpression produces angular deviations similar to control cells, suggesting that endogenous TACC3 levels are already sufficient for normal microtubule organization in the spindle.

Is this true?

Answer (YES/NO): NO